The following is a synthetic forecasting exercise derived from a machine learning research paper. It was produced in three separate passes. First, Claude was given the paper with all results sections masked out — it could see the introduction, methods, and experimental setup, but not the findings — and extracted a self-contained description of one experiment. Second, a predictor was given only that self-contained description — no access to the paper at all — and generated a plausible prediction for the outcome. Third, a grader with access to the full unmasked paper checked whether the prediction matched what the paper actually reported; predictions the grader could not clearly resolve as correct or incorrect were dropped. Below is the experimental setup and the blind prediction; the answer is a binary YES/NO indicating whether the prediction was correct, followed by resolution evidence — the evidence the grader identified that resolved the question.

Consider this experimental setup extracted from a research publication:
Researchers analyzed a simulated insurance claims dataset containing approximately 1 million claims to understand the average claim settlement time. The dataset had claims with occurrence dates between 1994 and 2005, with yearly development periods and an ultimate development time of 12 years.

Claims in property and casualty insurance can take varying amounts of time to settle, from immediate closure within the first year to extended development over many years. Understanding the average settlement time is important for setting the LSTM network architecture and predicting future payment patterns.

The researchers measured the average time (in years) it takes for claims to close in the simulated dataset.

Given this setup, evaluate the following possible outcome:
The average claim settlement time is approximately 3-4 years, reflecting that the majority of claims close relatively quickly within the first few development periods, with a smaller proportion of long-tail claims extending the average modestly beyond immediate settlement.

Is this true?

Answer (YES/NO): NO